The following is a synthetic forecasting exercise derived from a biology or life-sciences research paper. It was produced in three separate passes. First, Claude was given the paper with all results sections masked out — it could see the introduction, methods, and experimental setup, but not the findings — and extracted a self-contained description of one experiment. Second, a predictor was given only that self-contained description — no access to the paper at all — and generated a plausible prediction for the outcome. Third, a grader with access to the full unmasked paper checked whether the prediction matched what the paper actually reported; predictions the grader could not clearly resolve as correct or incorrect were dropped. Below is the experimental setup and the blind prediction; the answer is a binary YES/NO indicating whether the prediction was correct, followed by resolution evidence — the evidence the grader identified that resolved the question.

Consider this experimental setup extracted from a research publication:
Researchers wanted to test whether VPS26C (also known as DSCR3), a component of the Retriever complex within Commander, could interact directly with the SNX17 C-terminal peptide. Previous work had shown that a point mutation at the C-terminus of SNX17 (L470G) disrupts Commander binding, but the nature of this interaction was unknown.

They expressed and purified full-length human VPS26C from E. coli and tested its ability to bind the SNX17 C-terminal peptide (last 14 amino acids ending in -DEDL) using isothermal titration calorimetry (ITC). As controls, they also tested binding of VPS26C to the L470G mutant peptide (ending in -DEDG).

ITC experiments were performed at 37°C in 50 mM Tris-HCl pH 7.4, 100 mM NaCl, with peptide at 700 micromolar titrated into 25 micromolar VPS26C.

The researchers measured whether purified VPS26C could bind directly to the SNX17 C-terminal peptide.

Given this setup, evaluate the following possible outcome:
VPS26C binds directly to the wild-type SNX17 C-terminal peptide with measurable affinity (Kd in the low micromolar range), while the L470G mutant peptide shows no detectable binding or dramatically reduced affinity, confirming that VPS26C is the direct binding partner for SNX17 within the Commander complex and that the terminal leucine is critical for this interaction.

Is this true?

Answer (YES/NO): NO